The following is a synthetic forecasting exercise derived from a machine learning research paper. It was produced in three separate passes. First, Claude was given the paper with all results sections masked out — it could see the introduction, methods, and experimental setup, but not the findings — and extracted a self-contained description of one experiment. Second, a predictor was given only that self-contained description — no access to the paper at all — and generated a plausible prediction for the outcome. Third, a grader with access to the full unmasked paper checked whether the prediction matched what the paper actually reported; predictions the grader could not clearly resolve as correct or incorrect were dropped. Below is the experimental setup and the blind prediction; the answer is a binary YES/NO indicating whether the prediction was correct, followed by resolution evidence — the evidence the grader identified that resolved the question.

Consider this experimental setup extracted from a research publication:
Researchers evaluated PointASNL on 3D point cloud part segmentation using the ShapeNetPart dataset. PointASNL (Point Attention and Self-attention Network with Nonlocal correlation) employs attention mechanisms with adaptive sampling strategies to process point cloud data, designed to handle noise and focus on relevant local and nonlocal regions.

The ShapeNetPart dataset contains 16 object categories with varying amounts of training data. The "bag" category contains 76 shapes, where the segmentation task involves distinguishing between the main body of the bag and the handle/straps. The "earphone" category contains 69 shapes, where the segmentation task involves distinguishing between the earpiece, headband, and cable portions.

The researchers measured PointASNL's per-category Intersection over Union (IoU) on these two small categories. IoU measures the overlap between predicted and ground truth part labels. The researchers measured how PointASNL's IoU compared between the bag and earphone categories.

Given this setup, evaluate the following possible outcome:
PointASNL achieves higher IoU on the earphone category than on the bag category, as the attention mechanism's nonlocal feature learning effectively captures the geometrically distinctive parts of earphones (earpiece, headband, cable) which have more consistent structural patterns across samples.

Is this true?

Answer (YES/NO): NO